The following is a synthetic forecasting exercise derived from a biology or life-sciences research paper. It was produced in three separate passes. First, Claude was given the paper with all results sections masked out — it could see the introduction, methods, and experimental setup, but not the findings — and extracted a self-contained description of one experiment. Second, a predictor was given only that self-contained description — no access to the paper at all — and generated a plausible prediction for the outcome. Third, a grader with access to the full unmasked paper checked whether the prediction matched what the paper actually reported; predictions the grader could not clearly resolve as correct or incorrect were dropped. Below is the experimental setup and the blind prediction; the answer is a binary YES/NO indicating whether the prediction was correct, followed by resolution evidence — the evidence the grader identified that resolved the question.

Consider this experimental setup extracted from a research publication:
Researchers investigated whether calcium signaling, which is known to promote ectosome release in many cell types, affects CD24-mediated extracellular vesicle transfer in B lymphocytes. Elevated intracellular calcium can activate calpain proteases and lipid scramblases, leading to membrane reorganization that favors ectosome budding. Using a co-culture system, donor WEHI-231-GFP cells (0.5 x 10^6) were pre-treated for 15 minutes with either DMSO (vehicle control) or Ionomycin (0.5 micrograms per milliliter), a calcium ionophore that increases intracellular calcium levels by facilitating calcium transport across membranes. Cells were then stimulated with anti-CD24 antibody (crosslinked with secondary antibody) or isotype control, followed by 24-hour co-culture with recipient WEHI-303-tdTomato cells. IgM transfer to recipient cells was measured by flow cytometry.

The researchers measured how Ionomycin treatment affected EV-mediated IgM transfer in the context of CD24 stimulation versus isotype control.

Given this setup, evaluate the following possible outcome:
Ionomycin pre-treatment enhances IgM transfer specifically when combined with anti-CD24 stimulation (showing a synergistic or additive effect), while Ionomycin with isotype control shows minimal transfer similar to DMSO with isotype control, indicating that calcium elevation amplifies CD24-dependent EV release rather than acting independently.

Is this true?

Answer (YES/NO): NO